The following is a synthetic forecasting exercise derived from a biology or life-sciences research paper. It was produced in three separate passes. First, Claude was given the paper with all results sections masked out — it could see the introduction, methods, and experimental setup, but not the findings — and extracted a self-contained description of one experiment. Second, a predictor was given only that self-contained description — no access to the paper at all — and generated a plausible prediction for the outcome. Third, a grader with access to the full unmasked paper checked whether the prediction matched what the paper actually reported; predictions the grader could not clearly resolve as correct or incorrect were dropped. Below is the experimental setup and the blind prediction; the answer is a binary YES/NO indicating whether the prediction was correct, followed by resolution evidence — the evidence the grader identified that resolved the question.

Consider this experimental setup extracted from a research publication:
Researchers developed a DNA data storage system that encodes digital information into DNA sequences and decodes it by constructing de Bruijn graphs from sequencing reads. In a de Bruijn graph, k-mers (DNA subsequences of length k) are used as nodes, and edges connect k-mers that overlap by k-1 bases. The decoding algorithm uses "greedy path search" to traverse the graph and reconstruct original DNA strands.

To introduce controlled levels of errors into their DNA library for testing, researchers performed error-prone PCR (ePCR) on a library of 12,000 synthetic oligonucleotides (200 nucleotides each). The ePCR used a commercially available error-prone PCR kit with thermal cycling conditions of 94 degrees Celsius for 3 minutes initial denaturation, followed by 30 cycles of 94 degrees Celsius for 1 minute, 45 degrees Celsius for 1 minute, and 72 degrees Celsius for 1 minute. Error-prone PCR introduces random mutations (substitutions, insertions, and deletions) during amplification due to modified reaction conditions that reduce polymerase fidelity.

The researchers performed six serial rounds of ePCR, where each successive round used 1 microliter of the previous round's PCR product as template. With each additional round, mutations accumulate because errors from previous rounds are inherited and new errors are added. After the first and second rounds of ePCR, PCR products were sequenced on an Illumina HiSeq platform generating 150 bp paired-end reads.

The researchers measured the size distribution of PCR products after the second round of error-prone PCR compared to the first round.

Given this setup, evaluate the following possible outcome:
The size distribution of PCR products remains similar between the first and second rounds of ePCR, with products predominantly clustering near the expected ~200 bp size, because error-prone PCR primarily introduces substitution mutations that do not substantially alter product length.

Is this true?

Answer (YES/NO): NO